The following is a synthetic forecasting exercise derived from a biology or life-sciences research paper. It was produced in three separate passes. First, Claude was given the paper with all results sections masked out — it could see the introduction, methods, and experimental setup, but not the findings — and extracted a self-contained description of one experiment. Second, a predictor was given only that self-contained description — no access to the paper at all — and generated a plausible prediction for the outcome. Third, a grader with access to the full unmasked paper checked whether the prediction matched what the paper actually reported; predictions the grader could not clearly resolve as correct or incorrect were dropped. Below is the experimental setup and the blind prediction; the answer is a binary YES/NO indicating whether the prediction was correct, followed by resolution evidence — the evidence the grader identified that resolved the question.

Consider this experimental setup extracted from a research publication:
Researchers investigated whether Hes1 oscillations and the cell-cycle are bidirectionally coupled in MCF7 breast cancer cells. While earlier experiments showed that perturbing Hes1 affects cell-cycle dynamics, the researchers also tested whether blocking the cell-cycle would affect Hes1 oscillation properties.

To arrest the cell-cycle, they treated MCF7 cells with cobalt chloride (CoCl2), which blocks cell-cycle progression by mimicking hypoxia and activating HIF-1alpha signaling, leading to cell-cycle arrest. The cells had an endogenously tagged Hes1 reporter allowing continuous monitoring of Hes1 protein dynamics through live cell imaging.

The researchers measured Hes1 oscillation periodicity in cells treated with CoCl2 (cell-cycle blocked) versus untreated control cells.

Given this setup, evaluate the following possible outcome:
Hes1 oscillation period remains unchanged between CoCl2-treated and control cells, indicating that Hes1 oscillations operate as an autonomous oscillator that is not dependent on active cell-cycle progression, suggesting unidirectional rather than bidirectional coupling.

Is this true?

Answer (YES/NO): NO